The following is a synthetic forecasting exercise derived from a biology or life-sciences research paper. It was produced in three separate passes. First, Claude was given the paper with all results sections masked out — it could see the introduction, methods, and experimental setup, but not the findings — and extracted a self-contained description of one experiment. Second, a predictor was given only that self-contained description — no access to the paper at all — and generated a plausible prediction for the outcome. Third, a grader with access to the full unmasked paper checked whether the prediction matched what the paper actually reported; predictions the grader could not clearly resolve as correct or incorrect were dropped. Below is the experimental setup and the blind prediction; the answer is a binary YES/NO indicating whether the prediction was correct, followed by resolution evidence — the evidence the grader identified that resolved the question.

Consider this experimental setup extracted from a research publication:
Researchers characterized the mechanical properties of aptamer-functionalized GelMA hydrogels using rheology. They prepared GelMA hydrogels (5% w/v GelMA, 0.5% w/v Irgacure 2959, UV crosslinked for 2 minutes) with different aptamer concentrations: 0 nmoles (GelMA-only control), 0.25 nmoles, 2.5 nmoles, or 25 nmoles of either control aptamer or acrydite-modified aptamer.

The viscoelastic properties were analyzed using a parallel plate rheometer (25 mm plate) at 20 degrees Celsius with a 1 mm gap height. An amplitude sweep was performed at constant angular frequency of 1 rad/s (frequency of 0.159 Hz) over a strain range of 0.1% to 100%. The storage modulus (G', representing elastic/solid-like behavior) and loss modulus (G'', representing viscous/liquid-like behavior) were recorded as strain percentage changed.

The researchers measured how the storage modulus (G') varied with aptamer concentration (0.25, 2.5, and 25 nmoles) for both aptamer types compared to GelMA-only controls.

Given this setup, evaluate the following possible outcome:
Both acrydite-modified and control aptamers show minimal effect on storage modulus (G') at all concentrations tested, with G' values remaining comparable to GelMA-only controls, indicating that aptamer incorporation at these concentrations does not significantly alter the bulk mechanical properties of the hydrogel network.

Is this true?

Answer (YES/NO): NO